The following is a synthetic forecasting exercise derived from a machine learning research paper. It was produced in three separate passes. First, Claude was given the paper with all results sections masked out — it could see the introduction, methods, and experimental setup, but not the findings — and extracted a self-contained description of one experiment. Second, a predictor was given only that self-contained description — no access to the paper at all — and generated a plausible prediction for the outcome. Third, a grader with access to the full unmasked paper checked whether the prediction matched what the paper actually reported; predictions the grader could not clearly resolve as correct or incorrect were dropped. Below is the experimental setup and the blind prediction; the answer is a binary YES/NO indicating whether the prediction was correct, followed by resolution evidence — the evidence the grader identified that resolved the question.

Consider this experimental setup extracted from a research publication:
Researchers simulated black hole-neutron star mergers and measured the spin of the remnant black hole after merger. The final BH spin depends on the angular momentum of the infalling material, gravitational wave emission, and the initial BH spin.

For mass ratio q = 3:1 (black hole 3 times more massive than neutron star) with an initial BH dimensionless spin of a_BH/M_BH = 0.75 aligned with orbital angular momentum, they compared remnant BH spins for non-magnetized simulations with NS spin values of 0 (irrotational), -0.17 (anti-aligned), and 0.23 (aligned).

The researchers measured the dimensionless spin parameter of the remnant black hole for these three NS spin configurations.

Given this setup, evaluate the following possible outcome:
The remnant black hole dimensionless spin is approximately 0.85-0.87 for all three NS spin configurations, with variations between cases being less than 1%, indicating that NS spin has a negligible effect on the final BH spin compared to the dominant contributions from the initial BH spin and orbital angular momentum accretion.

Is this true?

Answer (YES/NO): NO